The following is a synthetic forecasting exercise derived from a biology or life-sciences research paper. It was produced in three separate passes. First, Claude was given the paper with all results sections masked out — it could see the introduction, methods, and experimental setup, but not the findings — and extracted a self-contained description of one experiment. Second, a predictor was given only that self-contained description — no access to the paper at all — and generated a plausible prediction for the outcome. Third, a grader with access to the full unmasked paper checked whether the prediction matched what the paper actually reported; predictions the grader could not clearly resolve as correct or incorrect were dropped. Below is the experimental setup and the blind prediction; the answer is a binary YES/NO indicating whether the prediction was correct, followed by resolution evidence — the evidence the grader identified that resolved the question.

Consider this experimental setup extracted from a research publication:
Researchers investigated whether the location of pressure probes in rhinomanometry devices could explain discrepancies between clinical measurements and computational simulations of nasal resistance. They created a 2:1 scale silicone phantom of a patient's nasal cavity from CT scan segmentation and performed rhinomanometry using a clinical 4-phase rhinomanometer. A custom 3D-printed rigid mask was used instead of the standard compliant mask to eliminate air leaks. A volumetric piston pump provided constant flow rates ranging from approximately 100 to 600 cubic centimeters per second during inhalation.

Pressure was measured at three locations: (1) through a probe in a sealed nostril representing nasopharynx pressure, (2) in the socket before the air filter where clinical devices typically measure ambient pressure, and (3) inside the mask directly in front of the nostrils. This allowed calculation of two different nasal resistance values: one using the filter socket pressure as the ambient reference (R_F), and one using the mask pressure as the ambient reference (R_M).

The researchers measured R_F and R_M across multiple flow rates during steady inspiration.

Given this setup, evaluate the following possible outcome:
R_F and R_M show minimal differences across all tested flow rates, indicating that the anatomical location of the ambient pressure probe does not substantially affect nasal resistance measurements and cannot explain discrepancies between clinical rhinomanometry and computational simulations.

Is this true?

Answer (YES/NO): NO